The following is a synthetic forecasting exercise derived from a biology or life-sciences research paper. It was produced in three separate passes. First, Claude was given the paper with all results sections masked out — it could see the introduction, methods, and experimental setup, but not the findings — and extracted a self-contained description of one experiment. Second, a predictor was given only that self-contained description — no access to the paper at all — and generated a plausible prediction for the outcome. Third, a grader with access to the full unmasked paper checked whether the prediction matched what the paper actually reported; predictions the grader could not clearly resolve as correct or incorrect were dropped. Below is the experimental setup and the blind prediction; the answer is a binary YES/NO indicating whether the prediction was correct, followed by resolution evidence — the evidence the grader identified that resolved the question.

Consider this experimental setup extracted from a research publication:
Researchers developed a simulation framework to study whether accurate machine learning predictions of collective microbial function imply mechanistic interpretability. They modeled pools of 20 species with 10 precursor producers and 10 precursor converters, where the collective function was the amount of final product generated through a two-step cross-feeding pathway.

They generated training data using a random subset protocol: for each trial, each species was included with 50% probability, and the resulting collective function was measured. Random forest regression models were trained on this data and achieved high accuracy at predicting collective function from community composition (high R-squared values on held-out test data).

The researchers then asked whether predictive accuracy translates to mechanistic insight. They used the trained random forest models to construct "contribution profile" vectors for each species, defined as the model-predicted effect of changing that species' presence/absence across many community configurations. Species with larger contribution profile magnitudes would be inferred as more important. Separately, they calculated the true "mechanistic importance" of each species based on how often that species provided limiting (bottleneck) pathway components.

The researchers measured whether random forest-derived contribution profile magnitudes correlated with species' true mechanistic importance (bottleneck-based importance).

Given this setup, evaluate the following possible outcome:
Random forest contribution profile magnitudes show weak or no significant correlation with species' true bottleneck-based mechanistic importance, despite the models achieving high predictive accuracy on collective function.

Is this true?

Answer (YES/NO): YES